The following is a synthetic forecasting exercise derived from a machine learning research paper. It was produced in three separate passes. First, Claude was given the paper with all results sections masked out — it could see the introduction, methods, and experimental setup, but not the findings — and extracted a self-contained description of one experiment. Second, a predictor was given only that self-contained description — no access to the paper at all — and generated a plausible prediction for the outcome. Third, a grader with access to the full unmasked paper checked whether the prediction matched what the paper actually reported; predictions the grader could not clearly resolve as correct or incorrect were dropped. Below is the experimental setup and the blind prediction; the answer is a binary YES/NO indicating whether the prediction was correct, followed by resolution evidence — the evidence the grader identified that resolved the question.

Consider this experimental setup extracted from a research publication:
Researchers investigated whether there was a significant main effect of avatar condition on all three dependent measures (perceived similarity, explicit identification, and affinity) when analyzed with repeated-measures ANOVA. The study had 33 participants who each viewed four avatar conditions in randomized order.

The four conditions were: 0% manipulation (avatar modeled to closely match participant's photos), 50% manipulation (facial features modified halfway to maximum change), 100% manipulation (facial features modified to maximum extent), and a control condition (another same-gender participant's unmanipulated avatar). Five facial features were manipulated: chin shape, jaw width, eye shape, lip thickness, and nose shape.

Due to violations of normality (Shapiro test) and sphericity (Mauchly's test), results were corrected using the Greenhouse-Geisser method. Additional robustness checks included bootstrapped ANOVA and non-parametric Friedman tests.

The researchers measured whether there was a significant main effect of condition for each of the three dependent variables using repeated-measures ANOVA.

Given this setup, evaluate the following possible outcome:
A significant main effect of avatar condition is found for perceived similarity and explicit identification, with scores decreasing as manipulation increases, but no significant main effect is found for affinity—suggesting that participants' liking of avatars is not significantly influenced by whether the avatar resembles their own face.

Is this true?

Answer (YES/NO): NO